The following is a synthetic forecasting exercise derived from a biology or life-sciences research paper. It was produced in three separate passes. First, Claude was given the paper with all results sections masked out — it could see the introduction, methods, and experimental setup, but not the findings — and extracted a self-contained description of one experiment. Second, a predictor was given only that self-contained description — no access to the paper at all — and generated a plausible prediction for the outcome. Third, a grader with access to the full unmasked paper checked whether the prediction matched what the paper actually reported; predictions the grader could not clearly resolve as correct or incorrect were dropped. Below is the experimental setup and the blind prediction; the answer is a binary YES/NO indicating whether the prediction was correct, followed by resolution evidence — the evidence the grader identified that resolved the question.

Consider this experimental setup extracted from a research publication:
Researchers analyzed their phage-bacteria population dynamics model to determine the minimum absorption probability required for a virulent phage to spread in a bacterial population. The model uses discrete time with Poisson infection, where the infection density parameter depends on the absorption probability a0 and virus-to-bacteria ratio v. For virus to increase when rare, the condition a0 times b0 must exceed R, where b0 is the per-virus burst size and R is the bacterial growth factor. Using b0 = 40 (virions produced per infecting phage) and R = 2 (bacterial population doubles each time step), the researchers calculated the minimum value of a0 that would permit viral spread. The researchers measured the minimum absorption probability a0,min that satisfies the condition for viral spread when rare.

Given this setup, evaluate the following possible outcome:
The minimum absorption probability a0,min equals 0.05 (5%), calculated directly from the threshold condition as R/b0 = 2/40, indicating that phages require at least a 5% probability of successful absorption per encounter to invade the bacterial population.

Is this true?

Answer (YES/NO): YES